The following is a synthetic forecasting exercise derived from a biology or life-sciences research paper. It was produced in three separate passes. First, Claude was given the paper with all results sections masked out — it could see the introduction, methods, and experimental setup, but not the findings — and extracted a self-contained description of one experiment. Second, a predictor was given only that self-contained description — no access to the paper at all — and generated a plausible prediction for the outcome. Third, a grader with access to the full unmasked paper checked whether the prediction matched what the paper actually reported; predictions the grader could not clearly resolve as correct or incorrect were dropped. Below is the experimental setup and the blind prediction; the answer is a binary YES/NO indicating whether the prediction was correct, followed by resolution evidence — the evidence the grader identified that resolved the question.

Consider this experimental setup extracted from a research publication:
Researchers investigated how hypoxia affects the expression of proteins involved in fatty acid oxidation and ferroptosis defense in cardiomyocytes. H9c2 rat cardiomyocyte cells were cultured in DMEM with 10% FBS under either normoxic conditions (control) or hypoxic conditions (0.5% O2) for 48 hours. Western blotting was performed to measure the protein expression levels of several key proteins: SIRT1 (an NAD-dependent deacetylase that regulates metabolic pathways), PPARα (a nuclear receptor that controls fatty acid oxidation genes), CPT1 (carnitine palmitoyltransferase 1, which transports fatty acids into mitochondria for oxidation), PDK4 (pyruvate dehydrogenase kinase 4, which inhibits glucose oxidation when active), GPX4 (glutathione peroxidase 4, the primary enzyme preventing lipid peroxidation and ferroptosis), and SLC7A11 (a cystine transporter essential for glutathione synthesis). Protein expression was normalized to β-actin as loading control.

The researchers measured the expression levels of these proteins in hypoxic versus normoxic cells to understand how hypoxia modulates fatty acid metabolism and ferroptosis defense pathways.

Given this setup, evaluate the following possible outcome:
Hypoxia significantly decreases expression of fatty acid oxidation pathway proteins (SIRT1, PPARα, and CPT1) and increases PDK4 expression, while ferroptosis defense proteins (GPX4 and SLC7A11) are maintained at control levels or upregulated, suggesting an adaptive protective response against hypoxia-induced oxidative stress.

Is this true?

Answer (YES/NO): NO